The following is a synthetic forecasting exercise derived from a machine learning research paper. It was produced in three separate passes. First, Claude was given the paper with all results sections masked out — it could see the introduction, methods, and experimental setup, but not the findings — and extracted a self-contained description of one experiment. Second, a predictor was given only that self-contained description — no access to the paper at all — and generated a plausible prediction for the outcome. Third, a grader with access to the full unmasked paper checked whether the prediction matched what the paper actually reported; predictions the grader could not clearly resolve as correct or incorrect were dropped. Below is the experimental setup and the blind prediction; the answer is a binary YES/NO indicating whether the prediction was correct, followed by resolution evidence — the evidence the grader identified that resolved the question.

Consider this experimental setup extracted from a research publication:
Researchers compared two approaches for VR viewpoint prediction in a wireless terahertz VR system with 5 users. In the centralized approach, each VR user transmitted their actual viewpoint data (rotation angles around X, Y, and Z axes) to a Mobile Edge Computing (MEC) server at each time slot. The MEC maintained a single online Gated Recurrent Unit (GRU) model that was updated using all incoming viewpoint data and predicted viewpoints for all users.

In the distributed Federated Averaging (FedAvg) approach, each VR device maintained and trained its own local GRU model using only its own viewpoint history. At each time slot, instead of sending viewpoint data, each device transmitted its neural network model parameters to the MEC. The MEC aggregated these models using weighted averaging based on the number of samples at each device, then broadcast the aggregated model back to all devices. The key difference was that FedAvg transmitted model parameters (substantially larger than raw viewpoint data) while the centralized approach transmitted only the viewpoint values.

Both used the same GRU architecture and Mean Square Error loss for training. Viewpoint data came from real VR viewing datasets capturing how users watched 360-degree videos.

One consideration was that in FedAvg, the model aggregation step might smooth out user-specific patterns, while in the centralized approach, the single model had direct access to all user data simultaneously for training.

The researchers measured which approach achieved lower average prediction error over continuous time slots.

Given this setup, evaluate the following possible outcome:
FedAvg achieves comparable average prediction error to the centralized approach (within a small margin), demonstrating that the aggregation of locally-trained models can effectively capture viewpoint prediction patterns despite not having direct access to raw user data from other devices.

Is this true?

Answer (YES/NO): NO